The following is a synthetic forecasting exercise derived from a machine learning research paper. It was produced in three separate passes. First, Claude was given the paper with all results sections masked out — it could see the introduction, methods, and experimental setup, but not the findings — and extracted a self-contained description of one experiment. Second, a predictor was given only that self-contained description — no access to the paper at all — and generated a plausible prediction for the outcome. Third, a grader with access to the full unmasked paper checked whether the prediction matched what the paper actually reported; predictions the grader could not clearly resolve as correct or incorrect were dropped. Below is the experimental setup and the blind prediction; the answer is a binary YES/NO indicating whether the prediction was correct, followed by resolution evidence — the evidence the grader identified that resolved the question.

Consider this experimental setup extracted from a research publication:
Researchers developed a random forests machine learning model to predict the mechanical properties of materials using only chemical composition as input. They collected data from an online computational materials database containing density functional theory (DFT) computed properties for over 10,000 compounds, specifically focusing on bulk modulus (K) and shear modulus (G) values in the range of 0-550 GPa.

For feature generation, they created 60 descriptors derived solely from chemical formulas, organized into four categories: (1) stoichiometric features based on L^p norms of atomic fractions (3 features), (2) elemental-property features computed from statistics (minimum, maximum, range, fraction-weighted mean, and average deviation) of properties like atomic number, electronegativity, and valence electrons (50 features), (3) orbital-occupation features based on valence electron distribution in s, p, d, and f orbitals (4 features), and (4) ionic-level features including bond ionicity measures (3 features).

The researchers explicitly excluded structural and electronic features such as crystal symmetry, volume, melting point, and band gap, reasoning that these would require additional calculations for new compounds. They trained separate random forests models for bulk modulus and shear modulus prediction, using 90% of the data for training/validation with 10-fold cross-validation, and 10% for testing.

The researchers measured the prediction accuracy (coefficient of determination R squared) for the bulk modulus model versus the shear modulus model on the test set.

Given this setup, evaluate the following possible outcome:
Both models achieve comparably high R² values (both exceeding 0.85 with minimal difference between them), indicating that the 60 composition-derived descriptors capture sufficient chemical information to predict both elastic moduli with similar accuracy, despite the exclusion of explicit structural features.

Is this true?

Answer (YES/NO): NO